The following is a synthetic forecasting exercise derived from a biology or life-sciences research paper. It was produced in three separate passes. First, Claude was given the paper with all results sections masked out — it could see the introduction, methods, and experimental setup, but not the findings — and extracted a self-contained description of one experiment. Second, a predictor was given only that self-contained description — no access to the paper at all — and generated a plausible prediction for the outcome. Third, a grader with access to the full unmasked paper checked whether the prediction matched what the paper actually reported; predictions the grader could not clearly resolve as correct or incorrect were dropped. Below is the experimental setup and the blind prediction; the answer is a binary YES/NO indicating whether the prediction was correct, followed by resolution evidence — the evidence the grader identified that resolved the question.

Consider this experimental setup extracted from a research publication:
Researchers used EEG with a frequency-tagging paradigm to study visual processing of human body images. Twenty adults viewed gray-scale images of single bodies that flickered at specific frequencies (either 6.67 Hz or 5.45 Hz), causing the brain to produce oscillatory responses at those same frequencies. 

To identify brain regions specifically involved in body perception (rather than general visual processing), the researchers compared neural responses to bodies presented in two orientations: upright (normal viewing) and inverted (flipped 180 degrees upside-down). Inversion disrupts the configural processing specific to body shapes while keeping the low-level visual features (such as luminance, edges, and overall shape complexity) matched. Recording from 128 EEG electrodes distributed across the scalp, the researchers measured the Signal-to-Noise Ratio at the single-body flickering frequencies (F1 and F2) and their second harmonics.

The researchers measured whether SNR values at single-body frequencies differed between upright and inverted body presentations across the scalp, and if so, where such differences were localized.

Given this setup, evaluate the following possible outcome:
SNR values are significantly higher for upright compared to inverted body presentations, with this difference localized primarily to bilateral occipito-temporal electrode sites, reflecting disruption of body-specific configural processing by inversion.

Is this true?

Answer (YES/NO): NO